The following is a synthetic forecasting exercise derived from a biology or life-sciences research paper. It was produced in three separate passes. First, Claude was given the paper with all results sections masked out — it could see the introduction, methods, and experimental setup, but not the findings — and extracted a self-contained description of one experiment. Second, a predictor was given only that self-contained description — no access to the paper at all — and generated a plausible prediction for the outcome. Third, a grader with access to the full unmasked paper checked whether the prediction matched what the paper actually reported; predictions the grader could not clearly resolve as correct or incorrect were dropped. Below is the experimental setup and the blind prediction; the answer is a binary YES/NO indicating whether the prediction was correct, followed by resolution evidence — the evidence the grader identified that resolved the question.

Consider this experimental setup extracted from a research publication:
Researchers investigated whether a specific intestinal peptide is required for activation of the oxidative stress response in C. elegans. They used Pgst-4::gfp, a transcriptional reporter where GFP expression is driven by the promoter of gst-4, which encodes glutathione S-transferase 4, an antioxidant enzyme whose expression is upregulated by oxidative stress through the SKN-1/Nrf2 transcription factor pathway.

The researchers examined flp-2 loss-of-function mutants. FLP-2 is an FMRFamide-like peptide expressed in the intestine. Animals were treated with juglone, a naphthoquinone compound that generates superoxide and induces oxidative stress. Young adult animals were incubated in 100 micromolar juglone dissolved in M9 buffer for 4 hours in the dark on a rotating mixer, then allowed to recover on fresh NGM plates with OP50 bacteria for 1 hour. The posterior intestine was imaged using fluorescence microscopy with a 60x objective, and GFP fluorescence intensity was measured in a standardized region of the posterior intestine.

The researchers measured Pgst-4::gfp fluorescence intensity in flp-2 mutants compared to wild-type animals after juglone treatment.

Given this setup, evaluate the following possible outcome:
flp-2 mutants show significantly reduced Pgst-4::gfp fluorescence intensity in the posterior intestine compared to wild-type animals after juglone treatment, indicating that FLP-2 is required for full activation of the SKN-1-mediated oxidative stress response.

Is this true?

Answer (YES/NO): YES